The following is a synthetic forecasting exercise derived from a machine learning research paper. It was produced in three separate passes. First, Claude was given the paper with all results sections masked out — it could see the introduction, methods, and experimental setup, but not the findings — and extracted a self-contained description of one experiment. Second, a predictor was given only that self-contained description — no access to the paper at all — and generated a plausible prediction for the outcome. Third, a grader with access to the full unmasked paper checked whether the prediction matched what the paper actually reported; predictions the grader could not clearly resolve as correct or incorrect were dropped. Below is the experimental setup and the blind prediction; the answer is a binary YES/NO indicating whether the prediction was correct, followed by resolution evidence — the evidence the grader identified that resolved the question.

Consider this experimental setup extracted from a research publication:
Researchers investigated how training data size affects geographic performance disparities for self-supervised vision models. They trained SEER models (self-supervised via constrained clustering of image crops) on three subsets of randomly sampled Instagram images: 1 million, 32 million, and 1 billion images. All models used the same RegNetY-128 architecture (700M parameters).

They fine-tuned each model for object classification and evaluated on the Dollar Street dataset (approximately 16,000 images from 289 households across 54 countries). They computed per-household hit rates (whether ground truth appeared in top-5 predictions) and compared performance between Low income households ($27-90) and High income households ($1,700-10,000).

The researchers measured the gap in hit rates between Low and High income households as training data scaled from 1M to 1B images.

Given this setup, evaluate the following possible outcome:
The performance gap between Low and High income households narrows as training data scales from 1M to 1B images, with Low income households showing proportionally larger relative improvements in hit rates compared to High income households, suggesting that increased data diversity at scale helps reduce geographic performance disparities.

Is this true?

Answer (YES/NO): YES